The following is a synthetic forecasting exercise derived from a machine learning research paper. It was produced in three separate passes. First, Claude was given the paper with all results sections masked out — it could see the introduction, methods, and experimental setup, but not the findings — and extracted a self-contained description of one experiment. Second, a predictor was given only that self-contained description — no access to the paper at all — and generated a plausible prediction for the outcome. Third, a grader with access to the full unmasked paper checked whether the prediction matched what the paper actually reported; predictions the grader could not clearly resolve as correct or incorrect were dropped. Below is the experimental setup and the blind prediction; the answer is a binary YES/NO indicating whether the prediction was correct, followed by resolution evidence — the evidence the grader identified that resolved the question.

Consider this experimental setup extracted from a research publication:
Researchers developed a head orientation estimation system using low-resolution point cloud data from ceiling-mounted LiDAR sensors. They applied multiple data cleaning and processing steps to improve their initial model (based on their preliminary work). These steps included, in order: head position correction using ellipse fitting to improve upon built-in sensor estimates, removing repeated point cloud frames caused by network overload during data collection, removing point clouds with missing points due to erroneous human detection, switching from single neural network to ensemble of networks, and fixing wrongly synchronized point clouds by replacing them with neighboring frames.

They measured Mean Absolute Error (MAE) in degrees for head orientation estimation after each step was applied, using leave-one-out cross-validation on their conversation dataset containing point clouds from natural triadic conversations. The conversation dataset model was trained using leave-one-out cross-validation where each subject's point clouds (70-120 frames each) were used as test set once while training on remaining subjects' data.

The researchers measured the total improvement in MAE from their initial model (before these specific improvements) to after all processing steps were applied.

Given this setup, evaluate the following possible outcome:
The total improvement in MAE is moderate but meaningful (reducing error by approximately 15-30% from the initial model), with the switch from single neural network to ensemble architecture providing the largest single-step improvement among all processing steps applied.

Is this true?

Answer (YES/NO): NO